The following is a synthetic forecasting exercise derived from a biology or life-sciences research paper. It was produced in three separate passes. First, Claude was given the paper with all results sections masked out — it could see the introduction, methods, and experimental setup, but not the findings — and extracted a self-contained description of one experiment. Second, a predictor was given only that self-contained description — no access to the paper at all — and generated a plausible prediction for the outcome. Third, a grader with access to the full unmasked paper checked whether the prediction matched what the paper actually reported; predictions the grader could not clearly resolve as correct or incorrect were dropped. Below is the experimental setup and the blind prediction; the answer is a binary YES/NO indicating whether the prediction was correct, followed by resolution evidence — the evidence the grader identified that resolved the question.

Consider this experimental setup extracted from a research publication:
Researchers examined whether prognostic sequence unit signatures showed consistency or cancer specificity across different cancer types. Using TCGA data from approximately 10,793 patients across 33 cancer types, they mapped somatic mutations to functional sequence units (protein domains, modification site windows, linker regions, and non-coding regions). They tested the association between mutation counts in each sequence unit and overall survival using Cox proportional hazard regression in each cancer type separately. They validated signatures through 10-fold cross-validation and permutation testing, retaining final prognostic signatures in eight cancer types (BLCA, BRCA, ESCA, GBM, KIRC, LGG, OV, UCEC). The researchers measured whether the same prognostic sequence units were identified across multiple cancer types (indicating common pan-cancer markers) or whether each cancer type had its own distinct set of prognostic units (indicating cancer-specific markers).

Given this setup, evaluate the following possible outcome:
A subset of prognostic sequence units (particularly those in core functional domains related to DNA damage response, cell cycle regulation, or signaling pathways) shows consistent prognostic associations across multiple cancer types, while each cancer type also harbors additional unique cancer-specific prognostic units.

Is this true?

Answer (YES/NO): NO